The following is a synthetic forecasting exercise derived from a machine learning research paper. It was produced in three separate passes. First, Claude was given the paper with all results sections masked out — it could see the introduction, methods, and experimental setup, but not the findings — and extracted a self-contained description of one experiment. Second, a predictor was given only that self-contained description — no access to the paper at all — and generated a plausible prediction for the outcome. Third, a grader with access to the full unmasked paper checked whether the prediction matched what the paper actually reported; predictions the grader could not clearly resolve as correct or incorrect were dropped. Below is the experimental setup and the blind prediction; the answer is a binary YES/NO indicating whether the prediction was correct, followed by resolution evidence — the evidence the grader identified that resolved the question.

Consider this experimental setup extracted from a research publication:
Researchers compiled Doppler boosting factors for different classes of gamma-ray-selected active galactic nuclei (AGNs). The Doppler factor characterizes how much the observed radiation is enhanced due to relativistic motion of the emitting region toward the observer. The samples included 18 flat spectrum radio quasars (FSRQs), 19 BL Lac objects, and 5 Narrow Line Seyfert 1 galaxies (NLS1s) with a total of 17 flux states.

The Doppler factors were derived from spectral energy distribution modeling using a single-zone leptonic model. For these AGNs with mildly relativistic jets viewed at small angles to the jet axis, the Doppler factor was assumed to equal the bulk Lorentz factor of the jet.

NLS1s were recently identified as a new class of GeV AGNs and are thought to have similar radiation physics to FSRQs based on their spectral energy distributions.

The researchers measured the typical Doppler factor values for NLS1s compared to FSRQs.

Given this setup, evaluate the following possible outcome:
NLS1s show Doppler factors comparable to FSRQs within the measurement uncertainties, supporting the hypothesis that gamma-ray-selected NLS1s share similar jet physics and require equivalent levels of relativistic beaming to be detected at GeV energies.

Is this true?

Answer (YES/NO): NO